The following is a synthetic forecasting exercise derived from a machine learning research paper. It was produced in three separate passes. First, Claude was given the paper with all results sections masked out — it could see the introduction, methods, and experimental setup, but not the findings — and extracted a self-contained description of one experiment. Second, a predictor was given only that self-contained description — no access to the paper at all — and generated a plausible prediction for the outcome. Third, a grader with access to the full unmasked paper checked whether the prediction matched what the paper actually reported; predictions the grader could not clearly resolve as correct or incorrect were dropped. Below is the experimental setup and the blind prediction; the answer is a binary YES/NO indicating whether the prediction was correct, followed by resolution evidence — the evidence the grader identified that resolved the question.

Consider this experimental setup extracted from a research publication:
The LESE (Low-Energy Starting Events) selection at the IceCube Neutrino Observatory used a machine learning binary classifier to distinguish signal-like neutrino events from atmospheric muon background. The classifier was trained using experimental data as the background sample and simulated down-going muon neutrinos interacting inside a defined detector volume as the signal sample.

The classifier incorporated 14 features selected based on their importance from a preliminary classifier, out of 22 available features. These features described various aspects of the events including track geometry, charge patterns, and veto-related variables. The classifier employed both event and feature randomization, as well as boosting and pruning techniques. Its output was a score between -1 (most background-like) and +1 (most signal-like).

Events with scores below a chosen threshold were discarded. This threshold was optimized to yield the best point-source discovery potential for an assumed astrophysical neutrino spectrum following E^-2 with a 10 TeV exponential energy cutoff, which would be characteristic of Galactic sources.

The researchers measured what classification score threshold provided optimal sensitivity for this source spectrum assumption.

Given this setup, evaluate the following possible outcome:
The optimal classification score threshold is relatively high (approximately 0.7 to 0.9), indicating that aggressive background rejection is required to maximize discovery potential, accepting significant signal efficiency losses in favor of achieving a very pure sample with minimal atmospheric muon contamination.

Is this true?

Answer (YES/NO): NO